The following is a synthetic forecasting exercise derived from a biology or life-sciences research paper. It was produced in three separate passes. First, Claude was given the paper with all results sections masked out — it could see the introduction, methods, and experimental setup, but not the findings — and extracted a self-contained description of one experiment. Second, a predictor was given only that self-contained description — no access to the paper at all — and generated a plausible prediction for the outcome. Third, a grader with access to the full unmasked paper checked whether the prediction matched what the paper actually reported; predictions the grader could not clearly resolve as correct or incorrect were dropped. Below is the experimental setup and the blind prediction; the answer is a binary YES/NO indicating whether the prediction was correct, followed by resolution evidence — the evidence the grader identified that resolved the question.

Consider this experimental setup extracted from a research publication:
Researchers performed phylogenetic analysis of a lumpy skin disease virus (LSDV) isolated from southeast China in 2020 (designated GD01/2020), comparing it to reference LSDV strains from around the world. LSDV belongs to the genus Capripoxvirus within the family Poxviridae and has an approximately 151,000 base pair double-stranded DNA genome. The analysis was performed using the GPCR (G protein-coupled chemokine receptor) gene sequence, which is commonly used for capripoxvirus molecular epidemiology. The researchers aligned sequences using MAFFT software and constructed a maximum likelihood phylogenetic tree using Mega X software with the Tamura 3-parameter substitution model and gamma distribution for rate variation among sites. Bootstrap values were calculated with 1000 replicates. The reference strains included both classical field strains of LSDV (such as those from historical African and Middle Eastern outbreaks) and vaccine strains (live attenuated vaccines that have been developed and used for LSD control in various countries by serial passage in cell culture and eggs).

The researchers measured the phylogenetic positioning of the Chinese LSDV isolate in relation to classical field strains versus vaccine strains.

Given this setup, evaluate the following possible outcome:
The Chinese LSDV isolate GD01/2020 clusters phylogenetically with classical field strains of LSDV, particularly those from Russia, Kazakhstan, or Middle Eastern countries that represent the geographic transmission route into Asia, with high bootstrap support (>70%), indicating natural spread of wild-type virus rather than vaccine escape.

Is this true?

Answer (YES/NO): NO